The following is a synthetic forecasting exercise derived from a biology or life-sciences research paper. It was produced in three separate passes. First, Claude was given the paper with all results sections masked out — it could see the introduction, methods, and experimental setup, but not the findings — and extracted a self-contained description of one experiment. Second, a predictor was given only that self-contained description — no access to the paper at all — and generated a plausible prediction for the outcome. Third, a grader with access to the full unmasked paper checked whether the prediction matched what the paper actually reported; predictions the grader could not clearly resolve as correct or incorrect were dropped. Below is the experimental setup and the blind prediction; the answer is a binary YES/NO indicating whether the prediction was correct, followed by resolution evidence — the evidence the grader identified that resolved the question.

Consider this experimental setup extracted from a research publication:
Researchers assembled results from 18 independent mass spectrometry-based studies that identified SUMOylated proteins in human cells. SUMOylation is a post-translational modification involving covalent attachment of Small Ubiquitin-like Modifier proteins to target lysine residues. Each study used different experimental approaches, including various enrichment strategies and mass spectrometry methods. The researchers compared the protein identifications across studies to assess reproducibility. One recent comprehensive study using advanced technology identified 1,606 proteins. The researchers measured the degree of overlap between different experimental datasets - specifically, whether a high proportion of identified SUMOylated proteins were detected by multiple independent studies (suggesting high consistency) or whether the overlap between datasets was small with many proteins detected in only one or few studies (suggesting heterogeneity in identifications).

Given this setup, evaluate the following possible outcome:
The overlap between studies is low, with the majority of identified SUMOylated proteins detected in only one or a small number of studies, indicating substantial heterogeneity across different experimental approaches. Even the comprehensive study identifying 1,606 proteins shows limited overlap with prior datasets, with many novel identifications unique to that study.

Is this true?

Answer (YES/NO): YES